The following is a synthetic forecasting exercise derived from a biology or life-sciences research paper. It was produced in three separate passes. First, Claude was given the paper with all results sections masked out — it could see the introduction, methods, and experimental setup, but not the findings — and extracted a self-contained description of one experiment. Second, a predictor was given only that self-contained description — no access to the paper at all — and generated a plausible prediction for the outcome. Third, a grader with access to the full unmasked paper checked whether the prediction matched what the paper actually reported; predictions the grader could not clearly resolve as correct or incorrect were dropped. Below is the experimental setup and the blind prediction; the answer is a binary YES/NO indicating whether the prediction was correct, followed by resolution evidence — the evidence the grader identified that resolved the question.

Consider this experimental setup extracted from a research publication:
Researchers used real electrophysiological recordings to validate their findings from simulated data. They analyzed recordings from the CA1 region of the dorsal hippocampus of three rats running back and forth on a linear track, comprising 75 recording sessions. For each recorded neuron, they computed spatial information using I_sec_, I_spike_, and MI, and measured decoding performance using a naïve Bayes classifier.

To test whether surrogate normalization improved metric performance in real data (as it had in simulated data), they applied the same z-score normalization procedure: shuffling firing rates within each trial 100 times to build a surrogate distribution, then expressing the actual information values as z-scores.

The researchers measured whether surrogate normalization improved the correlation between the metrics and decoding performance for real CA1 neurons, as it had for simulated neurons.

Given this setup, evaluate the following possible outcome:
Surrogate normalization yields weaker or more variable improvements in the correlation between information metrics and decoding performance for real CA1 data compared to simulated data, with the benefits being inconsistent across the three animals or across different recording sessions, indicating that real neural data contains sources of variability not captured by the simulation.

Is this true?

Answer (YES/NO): NO